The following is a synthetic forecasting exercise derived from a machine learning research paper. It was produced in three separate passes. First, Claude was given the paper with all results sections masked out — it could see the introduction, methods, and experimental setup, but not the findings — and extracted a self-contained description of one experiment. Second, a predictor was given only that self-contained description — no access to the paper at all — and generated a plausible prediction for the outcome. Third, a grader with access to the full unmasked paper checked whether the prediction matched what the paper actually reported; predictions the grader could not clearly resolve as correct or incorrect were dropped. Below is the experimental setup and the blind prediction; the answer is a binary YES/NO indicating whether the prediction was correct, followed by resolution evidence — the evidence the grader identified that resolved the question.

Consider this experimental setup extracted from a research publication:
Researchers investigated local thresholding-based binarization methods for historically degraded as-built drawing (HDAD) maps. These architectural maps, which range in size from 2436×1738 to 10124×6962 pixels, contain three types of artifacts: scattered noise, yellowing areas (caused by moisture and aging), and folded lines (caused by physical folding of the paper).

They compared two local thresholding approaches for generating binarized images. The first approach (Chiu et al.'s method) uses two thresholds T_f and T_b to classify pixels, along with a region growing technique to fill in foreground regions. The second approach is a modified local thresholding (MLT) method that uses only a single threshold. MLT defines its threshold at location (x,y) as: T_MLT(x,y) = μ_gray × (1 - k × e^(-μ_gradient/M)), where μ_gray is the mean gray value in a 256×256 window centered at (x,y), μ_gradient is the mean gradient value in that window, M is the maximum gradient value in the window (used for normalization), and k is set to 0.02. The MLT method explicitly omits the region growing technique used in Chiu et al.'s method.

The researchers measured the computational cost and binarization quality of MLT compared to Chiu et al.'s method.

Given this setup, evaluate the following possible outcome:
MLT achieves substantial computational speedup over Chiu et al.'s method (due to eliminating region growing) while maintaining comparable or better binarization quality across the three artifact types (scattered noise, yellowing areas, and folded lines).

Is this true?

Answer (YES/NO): NO